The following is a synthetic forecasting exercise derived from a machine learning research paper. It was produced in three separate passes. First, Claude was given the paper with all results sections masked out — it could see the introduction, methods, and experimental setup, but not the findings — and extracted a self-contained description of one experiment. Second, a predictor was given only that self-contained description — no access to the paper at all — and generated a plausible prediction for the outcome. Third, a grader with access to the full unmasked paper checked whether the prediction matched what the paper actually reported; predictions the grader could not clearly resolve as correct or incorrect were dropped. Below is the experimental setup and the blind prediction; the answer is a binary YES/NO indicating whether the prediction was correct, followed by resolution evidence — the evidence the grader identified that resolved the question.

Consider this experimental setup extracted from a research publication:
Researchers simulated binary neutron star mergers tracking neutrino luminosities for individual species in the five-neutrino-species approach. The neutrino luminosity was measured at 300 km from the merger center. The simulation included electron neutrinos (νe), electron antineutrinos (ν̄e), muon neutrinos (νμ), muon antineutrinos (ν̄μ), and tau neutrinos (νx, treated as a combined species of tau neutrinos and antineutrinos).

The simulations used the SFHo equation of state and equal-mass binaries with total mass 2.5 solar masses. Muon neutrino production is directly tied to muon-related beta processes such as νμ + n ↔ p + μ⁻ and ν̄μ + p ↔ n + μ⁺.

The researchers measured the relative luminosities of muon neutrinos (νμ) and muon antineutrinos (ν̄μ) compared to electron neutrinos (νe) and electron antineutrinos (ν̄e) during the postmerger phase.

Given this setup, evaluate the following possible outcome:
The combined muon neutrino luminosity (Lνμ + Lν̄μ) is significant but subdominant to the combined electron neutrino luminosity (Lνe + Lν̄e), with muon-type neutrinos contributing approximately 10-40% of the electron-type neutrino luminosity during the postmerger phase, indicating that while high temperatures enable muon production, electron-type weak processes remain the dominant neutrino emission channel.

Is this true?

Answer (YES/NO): NO